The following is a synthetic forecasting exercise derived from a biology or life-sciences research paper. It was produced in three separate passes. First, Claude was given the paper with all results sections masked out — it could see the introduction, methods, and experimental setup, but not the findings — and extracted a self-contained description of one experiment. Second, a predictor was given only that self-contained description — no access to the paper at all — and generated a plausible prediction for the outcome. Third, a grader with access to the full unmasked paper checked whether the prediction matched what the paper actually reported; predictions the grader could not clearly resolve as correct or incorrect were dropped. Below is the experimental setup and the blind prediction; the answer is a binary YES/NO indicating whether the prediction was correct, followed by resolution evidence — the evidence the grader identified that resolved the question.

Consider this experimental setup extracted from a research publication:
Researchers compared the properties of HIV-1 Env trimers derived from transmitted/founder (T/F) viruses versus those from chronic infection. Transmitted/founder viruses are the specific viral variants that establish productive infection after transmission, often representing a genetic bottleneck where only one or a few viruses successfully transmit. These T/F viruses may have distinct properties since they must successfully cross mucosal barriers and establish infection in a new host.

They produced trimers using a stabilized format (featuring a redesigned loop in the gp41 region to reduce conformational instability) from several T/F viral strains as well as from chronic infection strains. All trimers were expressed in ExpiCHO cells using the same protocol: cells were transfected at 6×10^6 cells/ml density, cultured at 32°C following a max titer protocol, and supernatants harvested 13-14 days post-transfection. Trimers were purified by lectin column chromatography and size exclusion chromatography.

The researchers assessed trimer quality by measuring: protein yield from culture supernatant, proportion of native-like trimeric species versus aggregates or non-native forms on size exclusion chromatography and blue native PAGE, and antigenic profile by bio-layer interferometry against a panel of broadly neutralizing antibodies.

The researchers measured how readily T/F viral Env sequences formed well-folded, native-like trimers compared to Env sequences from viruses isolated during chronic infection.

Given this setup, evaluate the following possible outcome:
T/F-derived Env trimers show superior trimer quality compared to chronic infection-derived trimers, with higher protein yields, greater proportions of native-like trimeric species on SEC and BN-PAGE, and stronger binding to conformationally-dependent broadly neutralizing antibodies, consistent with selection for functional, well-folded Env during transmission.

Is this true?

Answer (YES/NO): NO